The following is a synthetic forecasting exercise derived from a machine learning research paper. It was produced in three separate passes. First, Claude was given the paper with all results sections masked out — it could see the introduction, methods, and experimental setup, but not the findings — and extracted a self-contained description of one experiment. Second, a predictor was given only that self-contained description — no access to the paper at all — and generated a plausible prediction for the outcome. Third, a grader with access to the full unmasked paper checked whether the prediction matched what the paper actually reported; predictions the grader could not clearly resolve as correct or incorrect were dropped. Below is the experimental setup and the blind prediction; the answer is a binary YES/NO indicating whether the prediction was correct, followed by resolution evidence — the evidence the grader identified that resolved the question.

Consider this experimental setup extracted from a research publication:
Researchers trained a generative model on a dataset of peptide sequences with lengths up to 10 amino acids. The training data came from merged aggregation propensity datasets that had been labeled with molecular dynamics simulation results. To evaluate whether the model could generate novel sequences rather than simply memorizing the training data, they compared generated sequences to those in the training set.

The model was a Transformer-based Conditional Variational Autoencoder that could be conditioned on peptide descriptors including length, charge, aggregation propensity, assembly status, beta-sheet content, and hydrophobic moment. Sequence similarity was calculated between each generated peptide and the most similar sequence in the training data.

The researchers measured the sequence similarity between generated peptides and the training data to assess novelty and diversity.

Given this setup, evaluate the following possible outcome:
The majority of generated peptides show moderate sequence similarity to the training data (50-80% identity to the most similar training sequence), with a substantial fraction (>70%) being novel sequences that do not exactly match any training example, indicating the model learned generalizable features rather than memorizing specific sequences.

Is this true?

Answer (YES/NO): YES